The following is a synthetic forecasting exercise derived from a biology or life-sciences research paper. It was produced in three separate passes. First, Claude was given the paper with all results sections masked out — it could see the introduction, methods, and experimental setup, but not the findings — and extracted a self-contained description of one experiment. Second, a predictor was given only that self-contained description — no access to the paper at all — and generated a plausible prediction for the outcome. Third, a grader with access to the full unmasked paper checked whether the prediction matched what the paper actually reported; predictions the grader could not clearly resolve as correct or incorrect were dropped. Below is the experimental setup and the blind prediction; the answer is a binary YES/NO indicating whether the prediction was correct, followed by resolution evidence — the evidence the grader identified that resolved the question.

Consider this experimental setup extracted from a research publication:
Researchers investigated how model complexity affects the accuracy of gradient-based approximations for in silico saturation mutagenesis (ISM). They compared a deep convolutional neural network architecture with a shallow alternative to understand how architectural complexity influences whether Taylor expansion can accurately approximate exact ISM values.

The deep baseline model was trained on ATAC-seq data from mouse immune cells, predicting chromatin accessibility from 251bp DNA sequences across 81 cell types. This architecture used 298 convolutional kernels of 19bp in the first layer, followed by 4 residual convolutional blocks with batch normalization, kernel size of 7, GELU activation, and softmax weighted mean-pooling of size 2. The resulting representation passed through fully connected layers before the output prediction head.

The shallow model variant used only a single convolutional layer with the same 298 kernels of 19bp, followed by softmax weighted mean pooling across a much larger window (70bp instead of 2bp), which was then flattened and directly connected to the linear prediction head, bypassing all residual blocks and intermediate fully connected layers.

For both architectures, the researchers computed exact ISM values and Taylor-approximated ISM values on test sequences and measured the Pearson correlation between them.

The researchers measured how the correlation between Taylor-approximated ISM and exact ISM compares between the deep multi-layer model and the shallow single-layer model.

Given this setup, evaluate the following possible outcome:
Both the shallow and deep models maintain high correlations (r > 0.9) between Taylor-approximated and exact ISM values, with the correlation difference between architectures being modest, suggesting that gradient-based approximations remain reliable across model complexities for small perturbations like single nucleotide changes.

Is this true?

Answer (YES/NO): NO